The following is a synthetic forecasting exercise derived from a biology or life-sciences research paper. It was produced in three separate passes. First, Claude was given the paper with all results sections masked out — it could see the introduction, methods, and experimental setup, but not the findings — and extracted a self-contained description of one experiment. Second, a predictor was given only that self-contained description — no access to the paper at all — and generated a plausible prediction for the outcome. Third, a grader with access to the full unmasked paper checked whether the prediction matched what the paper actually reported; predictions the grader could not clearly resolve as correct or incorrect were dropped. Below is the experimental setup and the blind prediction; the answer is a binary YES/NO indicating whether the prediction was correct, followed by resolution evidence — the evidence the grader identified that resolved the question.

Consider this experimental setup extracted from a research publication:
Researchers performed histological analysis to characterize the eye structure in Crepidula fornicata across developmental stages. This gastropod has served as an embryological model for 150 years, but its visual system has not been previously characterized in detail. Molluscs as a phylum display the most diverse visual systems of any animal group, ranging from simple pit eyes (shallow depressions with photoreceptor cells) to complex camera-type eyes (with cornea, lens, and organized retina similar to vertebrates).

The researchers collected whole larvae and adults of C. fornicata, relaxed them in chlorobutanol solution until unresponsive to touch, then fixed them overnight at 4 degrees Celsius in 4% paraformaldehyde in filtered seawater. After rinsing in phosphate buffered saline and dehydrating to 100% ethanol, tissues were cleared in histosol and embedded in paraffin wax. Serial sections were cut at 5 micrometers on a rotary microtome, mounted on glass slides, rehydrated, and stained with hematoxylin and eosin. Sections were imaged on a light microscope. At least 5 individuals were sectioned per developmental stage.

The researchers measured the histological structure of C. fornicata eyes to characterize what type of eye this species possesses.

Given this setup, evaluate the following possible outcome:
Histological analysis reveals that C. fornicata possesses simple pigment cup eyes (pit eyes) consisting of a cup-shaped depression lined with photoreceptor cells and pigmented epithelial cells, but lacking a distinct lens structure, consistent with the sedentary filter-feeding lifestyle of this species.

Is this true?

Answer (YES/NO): NO